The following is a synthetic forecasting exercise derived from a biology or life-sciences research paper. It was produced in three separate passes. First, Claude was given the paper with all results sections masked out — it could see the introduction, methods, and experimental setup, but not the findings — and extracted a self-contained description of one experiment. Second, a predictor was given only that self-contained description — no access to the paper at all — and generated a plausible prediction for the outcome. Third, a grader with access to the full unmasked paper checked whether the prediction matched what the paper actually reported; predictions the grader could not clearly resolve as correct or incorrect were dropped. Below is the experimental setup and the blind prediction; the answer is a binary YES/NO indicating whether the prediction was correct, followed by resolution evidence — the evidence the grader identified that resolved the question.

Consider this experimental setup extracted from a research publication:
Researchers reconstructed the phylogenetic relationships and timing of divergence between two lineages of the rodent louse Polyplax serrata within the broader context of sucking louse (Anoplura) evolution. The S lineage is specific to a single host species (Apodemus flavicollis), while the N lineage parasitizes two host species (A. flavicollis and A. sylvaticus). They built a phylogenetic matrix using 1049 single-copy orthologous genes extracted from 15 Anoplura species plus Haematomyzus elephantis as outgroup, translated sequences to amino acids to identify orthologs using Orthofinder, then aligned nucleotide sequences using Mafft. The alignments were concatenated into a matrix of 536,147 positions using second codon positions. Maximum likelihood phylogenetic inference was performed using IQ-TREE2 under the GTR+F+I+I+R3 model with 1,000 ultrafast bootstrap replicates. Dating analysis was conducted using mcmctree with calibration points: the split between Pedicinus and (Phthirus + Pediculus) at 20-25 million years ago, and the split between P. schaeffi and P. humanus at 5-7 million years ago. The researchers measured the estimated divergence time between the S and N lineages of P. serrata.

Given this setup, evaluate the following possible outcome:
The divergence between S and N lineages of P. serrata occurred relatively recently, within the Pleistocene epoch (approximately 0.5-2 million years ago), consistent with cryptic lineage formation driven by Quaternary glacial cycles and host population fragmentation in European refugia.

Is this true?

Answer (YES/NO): NO